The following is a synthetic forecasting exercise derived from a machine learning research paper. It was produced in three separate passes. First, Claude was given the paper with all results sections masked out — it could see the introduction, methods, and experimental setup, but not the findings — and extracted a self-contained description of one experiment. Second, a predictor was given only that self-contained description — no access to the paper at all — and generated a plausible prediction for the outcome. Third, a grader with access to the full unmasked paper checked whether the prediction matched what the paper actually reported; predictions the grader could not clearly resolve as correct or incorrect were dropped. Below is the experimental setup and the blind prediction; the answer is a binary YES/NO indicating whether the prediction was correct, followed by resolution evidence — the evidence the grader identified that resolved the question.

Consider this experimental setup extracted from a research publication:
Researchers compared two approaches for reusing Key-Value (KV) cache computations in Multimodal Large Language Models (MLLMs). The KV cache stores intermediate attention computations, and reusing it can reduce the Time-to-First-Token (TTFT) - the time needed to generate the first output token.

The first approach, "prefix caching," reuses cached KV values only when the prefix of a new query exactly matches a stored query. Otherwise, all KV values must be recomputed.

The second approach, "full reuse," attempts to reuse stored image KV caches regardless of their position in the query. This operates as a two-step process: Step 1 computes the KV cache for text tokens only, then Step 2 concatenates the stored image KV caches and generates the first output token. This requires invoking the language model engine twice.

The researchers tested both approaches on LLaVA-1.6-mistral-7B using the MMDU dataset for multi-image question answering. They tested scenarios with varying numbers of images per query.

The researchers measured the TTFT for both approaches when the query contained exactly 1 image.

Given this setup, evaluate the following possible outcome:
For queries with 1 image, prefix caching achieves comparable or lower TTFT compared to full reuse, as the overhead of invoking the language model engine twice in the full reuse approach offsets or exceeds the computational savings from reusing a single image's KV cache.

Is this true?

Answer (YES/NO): YES